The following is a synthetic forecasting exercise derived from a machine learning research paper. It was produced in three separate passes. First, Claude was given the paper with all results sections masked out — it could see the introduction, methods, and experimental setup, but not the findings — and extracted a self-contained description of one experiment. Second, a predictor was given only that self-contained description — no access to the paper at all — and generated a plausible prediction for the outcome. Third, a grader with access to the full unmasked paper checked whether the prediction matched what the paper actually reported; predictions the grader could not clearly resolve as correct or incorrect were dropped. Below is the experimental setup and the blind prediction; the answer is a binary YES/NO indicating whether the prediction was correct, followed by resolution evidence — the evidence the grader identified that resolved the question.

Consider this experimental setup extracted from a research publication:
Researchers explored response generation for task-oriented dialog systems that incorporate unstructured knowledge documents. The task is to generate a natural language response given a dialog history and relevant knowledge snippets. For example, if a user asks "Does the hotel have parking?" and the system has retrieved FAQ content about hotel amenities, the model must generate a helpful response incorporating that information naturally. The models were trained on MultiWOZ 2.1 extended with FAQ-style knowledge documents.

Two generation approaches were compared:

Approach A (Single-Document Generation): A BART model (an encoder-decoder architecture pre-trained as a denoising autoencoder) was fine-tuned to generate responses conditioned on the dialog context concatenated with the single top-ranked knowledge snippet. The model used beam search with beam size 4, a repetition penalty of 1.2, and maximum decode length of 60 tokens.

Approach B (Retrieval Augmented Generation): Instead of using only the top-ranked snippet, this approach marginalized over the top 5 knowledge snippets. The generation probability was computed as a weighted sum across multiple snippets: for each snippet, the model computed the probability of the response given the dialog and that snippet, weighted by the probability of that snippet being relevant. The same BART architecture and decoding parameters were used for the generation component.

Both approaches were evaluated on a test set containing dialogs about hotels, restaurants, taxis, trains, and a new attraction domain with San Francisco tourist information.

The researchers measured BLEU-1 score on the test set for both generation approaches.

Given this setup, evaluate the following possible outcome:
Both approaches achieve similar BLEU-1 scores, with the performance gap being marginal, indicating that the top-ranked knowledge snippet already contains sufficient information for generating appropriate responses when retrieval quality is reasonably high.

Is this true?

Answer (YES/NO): YES